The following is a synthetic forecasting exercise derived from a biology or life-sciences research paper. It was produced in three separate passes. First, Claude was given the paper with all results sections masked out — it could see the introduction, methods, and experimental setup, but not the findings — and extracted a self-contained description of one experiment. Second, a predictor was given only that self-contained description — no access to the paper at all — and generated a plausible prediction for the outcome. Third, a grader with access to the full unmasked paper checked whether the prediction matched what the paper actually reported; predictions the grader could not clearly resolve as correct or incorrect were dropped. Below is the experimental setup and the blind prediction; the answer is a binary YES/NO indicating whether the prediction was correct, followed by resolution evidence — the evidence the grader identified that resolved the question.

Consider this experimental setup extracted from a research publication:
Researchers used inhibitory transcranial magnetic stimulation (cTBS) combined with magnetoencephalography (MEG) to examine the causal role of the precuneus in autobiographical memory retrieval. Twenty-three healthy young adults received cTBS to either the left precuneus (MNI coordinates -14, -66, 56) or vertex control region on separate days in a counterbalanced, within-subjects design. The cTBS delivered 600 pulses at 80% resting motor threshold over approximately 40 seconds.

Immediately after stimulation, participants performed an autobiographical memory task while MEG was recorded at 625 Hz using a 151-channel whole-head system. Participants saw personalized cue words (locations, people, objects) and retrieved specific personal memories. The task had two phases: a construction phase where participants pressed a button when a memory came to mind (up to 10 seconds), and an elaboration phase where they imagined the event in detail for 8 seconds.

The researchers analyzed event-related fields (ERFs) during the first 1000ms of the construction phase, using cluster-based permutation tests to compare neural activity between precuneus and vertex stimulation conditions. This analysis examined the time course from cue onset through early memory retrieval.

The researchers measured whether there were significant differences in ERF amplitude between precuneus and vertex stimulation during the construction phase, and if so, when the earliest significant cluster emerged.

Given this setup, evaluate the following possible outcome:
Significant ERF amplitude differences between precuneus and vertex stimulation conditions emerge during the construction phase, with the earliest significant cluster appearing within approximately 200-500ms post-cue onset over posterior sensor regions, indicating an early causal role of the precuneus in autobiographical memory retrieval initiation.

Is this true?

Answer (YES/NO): NO